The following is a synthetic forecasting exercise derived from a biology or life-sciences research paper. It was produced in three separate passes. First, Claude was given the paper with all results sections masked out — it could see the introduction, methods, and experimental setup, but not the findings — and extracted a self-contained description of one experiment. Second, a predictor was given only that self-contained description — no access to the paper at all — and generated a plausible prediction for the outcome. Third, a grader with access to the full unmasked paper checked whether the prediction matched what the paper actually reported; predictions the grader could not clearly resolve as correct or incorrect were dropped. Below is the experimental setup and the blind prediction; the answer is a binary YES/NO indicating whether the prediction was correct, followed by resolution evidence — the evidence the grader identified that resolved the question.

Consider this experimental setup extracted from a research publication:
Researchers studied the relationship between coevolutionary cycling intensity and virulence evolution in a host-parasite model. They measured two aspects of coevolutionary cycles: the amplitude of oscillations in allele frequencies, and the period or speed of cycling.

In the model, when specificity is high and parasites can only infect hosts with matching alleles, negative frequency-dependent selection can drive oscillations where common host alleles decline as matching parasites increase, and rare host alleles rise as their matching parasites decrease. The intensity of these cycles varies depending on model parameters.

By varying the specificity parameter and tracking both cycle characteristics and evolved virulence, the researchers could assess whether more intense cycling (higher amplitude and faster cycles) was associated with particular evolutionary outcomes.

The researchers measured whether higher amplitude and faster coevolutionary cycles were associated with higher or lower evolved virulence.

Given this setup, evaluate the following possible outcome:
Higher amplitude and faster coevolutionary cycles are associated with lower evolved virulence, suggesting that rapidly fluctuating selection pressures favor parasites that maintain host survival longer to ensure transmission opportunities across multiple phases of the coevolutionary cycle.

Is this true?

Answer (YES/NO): NO